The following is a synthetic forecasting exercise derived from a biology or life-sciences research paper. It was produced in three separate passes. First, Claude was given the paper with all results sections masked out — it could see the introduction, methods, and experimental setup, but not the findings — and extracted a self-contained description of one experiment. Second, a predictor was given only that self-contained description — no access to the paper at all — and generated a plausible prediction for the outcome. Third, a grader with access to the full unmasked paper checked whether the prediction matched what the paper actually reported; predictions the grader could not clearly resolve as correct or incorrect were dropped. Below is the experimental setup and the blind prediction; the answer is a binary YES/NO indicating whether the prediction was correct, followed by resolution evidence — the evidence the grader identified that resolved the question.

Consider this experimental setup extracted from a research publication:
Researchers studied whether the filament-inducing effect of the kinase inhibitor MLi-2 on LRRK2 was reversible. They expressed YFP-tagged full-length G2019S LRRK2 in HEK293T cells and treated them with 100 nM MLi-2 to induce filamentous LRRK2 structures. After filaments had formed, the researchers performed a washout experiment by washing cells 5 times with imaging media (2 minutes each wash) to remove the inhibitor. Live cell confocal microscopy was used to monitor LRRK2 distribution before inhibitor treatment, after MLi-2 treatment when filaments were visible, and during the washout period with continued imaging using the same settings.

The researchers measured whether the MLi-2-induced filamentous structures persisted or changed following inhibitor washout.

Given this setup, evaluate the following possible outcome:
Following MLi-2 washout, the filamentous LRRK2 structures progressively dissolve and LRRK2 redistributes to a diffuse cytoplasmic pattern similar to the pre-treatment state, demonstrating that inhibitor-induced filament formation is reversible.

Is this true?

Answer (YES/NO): YES